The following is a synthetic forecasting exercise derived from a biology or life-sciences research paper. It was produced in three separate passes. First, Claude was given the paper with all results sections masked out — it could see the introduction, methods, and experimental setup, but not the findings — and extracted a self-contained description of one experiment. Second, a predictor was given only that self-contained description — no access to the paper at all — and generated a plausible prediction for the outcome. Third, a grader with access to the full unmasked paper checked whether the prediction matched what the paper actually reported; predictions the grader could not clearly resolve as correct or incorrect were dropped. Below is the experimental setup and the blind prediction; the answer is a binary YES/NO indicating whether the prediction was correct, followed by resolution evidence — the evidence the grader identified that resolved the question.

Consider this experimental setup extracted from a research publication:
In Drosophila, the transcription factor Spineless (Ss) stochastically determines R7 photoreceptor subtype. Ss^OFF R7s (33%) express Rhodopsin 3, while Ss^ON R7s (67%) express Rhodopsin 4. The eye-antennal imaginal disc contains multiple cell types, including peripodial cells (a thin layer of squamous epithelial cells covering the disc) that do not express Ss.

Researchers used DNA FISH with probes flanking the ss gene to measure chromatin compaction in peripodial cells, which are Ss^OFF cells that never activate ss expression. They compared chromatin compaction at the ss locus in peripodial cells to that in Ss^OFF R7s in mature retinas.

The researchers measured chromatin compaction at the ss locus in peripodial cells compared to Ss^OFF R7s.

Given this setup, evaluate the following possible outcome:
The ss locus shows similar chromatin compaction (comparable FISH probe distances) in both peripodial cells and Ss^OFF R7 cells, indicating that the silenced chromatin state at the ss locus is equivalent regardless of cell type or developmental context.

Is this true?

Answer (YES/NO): YES